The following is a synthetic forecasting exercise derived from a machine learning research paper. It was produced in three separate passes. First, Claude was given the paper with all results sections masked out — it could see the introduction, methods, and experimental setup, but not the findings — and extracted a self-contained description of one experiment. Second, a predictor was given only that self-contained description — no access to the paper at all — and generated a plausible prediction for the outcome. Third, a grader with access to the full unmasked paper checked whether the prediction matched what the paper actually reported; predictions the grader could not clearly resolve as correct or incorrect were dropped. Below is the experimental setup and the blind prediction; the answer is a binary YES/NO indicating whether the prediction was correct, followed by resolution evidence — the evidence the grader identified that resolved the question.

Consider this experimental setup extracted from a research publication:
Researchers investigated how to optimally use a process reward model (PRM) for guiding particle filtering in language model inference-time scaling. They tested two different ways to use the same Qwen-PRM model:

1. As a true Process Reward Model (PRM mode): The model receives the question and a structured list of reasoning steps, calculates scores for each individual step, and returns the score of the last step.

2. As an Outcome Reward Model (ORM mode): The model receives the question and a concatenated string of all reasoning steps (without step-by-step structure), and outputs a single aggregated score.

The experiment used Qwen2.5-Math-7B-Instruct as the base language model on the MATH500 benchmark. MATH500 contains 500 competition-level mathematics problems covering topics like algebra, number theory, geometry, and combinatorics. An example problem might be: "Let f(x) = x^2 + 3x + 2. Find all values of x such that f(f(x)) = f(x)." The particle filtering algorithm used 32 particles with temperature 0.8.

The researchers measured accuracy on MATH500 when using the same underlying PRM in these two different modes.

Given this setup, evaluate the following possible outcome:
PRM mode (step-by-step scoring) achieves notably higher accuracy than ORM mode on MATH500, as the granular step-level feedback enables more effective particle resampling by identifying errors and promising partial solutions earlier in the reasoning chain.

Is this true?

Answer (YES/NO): NO